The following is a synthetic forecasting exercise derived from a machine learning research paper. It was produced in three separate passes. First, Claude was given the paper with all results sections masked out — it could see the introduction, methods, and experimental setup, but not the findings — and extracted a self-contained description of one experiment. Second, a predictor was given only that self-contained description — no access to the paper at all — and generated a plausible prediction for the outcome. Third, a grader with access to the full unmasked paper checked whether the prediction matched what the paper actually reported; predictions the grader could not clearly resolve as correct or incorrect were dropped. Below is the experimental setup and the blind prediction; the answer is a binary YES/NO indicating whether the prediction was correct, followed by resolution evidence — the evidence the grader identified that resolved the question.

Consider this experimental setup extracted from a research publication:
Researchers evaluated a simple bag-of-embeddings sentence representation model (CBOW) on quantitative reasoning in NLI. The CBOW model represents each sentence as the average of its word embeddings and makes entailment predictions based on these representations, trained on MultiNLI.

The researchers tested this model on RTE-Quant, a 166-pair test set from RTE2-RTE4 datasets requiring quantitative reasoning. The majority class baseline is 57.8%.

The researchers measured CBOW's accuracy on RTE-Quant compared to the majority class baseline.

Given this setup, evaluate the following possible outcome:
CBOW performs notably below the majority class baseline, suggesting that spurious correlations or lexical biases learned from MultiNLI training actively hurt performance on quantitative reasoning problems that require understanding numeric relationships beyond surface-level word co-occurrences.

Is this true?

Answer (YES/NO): YES